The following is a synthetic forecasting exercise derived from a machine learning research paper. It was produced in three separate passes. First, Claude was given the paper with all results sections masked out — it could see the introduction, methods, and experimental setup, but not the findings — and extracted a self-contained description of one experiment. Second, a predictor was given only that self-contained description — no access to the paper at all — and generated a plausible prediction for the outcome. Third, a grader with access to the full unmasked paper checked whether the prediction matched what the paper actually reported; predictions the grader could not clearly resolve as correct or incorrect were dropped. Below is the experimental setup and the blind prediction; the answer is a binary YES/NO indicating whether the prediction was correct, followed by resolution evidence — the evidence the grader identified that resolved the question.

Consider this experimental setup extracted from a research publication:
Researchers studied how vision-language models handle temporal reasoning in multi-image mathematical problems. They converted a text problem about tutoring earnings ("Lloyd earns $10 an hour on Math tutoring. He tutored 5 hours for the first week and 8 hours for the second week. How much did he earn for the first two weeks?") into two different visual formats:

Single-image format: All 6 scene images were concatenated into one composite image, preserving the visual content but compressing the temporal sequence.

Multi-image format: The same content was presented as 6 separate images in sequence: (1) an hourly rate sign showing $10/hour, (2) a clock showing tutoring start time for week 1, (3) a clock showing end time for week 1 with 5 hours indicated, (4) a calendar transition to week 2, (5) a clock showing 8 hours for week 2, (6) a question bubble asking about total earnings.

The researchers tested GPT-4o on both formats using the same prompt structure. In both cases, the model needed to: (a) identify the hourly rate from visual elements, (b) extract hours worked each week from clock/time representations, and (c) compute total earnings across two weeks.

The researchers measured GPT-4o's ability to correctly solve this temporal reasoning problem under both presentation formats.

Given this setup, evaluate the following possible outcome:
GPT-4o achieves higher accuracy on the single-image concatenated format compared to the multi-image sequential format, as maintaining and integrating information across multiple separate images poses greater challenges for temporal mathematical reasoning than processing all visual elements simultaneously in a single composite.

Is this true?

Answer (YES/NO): NO